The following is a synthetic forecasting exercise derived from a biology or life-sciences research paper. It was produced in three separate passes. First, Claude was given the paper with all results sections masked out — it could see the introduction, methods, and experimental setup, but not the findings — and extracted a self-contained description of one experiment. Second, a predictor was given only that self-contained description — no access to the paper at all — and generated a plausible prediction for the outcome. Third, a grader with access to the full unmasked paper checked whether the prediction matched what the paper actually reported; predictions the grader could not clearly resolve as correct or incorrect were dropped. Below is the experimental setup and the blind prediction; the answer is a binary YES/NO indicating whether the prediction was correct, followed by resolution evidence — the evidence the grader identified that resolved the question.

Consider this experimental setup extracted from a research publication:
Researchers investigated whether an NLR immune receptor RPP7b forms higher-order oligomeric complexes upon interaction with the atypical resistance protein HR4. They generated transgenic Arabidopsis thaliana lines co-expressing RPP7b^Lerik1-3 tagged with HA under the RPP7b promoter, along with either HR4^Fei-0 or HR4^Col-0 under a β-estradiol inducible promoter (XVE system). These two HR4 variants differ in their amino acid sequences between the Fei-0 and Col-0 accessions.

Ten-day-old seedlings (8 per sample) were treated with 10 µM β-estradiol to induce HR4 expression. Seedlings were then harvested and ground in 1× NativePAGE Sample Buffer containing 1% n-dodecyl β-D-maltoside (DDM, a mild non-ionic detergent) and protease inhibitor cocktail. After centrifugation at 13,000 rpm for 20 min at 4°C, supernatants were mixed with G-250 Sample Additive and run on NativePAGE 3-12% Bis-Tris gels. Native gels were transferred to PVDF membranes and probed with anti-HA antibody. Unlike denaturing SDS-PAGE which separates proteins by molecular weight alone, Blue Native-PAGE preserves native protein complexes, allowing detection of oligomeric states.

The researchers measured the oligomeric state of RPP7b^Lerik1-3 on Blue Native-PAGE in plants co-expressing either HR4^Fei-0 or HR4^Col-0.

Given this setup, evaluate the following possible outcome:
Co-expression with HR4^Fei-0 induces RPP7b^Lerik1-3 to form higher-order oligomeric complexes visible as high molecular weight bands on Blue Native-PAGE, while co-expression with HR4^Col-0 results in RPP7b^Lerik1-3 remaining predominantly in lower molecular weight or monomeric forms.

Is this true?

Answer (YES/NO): YES